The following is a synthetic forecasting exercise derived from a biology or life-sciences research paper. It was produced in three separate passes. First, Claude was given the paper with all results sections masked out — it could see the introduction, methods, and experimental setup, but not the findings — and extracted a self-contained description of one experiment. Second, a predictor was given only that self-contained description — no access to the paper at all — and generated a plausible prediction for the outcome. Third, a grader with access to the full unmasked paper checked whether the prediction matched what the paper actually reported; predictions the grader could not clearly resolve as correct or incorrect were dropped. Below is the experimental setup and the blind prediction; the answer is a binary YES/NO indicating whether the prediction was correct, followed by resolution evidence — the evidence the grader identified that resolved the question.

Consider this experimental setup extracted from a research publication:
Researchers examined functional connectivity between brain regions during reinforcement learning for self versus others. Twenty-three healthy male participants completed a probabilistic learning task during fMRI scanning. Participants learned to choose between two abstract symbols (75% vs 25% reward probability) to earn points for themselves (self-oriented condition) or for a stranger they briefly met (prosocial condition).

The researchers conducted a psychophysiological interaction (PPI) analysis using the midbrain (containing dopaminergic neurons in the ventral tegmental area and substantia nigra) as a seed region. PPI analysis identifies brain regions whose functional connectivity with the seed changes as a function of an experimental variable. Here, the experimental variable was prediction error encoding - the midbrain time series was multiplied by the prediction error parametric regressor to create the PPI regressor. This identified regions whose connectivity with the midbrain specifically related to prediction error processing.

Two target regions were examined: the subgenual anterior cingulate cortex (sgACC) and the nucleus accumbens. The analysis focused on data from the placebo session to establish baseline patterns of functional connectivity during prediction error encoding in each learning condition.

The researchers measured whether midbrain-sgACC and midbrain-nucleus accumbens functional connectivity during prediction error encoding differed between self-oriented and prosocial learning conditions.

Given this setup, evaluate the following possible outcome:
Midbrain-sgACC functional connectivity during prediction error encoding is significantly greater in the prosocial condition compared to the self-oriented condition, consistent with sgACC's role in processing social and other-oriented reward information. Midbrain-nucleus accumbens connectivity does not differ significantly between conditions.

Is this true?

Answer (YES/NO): NO